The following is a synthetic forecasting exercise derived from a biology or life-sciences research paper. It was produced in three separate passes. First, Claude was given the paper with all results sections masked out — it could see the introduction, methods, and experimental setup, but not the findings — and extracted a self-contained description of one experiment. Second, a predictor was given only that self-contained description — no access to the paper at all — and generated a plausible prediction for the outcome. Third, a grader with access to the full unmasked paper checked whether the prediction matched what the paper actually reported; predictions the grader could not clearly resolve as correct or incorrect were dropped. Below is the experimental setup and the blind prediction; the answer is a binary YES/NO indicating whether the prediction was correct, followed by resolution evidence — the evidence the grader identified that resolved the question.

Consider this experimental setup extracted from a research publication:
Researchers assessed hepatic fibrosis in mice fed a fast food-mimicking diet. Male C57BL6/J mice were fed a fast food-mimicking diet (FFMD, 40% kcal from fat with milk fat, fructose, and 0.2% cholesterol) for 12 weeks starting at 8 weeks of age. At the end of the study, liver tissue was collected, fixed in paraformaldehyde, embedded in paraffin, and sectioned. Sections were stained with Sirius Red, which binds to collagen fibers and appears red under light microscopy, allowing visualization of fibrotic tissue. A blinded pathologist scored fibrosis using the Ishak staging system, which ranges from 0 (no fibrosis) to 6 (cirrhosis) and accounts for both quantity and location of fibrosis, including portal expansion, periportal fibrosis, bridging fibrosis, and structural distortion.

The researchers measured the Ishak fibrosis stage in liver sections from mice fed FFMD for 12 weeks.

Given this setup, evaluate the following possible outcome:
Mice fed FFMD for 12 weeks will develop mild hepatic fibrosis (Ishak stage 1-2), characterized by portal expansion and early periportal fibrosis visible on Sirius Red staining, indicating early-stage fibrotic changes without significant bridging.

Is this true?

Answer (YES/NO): NO